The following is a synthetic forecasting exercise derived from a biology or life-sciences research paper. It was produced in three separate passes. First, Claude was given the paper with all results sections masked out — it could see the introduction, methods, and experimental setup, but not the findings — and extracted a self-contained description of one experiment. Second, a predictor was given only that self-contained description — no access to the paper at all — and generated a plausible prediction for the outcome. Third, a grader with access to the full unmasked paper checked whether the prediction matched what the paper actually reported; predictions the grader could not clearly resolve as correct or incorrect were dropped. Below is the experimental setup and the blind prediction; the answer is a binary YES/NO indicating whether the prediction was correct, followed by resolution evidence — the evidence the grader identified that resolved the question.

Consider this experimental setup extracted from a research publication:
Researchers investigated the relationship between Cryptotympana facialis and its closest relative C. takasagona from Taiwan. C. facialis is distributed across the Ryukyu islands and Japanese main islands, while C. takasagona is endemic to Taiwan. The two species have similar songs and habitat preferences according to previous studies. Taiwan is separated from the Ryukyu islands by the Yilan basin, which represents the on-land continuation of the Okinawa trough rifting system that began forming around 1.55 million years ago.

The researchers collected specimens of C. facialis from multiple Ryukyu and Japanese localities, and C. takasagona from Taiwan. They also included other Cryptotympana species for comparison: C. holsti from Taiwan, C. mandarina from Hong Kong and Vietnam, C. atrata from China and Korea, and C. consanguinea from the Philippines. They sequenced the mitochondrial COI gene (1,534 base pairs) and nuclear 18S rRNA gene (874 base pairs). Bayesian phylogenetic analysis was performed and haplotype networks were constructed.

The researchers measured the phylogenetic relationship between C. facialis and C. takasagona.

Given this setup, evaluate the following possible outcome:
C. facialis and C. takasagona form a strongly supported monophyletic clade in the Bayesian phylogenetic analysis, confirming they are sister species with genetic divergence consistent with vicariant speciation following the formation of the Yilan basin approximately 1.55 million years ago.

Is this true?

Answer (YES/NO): NO